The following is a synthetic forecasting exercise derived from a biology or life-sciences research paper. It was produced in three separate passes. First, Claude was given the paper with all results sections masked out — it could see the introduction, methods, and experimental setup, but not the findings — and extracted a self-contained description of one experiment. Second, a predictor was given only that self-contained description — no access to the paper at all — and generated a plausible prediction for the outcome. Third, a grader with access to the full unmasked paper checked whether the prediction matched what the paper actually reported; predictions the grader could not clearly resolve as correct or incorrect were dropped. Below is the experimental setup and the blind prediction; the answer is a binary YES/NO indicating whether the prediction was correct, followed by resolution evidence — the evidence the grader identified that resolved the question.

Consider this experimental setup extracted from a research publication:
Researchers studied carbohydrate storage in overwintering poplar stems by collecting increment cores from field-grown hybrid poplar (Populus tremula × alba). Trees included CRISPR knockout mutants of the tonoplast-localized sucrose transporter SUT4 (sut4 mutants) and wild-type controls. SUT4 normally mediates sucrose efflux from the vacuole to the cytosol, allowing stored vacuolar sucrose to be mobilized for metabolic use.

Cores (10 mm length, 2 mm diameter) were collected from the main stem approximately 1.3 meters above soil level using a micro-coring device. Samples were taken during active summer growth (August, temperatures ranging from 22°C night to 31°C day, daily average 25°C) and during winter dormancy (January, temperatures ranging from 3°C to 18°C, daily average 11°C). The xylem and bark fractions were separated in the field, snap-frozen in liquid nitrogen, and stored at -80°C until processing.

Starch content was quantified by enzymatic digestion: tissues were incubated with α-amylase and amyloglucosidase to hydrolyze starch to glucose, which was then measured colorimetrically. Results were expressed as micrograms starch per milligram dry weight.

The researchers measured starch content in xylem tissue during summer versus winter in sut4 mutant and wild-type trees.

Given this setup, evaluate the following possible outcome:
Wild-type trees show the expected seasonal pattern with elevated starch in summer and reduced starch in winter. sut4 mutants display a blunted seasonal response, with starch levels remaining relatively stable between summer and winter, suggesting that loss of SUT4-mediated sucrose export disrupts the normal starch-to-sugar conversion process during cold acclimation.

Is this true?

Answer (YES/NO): NO